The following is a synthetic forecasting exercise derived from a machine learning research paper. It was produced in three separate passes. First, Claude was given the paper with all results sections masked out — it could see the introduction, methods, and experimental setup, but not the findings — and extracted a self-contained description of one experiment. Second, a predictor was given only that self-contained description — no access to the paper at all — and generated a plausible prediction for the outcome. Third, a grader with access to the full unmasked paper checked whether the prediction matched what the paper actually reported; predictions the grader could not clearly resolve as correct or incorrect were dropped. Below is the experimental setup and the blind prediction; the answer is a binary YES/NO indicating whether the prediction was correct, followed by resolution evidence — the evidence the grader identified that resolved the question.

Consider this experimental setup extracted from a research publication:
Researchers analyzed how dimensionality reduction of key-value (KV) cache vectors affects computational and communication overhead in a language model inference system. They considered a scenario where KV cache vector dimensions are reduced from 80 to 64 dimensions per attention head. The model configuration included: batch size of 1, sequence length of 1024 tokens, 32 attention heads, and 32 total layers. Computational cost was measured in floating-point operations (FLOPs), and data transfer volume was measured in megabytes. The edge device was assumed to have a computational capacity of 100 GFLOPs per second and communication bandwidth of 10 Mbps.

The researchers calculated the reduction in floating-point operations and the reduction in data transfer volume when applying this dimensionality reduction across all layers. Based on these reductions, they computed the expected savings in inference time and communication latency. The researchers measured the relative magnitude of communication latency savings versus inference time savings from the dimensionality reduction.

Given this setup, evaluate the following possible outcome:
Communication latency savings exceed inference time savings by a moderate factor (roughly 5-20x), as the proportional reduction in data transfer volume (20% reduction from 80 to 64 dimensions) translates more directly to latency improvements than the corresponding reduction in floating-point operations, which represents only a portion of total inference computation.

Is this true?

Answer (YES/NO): NO